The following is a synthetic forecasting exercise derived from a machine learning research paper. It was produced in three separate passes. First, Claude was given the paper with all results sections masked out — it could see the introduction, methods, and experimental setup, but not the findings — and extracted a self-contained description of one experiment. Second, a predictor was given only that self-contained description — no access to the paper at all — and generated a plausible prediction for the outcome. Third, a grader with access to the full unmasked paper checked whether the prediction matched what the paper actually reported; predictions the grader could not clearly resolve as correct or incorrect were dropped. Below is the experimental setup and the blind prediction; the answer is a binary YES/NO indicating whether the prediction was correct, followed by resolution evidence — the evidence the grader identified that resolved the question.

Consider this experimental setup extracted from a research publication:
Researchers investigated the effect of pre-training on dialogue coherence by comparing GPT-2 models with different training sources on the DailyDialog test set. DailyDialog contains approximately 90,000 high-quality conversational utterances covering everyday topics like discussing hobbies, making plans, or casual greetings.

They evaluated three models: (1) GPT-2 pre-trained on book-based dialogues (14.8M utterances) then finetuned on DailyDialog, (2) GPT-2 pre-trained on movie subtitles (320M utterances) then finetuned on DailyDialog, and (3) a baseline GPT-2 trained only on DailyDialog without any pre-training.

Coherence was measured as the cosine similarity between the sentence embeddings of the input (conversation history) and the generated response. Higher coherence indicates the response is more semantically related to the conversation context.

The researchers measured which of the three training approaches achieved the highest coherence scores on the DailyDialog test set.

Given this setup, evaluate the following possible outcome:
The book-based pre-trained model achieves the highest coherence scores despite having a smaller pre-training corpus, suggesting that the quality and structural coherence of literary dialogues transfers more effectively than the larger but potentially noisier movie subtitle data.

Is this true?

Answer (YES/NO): NO